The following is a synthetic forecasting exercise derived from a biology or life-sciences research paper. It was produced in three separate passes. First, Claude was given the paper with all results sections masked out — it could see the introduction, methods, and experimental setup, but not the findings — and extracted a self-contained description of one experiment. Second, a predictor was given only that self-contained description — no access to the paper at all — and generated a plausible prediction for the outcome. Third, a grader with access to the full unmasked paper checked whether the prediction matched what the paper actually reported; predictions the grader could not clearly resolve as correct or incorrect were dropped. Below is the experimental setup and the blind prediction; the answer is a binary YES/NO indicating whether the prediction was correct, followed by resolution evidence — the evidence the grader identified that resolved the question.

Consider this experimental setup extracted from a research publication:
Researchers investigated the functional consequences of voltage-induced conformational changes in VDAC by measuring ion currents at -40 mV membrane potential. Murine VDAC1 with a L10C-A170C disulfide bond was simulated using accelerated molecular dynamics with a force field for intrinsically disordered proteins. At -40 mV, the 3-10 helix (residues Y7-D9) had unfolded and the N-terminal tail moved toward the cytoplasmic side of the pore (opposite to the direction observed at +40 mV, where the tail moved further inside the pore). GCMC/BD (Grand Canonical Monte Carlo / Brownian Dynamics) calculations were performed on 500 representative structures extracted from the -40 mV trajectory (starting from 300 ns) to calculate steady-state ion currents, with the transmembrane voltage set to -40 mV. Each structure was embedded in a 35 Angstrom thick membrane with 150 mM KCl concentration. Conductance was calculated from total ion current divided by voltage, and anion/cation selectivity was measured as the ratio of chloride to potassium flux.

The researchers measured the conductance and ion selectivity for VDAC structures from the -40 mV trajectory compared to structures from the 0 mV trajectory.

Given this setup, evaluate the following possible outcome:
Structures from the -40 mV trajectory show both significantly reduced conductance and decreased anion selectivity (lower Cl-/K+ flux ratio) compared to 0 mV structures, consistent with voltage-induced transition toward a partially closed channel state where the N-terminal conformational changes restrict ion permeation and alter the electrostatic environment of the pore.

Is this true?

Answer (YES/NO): NO